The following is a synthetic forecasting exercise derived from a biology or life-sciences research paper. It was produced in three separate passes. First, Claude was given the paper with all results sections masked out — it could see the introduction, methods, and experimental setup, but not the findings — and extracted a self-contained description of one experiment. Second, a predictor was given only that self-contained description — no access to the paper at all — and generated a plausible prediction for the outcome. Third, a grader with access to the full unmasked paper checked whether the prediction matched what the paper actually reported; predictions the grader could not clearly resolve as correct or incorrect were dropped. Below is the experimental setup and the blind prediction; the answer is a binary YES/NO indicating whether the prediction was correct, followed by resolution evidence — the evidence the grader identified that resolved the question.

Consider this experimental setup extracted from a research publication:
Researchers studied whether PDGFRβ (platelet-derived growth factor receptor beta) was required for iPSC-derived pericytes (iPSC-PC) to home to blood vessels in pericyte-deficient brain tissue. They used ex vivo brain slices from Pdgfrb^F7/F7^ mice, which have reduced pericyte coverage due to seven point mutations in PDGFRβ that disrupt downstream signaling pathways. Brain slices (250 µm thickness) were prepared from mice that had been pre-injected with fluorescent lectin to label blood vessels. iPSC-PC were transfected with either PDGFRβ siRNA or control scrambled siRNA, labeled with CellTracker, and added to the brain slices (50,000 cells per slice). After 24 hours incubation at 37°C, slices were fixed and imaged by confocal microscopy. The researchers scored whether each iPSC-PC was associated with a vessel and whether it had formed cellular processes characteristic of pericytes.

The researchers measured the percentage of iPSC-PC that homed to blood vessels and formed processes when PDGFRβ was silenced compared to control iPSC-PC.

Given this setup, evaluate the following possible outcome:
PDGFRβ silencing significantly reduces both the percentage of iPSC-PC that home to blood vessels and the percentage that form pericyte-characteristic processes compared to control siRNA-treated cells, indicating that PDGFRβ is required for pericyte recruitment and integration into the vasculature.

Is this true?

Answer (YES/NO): YES